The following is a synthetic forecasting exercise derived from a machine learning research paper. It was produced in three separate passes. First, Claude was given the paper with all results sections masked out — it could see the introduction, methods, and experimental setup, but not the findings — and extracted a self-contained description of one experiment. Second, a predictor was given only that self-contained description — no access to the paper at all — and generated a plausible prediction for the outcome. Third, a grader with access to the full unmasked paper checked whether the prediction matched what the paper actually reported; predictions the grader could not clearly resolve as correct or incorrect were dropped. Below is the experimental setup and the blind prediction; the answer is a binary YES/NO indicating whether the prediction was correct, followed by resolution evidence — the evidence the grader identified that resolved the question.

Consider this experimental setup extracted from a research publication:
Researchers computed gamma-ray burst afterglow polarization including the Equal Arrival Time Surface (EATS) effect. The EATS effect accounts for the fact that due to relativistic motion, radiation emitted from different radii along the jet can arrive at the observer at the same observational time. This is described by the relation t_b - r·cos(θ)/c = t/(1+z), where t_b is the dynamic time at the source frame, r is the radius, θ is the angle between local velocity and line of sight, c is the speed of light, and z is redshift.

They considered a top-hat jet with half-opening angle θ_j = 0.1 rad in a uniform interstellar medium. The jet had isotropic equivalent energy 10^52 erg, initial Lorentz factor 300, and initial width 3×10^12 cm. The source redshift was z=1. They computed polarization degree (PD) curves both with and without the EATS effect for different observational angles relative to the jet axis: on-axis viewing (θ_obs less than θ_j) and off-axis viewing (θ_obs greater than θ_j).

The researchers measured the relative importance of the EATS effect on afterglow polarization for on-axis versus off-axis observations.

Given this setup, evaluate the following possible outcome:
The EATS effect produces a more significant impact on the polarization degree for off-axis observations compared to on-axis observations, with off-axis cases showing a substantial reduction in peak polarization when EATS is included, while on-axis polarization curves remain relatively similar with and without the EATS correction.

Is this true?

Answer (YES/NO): NO